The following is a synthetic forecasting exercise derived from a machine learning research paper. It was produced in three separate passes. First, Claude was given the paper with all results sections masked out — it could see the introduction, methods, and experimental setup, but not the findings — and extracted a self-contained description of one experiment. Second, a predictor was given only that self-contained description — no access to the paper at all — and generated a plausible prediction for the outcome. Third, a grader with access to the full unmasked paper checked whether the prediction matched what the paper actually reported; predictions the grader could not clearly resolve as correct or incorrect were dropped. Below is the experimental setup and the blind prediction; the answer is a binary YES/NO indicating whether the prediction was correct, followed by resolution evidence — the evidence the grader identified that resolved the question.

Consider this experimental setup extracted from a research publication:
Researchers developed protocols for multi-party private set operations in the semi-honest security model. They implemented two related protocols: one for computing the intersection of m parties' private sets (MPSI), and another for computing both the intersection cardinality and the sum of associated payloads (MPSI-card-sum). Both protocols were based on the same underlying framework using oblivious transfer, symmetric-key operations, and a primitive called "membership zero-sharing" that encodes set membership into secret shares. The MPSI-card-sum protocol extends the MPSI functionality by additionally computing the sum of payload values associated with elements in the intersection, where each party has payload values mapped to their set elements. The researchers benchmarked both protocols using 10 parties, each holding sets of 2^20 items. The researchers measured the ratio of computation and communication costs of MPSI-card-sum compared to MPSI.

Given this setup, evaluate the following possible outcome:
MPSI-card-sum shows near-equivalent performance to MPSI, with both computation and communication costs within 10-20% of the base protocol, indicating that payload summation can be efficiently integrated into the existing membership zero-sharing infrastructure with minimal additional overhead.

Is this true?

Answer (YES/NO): NO